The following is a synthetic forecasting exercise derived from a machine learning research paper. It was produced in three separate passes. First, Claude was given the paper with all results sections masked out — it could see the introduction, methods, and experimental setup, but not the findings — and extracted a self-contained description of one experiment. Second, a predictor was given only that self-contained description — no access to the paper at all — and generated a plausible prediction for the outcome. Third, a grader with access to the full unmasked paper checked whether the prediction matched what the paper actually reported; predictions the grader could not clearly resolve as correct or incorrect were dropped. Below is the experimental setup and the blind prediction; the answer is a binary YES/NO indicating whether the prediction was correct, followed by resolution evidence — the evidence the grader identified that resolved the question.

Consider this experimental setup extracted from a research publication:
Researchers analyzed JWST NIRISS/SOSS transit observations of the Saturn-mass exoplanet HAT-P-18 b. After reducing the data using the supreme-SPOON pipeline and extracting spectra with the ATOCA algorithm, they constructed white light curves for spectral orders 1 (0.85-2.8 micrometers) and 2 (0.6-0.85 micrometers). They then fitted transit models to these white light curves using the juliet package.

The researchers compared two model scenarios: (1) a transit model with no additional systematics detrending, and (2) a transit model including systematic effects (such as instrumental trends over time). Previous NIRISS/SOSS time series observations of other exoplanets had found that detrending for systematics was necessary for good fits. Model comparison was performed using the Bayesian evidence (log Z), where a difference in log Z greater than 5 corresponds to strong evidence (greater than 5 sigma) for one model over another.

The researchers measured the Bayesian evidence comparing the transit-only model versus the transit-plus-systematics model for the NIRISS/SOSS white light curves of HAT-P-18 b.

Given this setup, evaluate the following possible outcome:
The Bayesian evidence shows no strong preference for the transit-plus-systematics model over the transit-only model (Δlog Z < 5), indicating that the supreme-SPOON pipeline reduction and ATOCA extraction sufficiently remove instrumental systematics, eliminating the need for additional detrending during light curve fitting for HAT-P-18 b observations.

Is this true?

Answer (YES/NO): YES